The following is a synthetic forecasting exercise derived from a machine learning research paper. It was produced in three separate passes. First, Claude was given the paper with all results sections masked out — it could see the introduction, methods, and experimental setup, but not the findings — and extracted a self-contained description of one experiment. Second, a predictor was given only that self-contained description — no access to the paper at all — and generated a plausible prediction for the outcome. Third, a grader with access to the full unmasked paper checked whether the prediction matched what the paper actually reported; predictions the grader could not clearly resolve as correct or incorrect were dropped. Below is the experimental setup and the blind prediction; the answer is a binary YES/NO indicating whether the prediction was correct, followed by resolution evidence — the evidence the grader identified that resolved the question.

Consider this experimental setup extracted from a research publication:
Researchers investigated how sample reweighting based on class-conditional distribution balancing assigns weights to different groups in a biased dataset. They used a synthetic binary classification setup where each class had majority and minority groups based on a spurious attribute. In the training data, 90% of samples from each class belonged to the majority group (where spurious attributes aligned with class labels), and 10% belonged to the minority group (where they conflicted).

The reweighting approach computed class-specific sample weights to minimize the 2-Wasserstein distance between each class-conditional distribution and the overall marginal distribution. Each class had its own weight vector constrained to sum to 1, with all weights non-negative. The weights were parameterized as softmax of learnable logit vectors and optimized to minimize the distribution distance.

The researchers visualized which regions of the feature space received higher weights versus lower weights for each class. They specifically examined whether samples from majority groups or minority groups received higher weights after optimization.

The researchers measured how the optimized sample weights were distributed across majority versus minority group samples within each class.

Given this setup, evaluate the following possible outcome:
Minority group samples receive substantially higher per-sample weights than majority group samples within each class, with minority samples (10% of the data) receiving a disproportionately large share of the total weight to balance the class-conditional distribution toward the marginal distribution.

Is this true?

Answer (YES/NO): YES